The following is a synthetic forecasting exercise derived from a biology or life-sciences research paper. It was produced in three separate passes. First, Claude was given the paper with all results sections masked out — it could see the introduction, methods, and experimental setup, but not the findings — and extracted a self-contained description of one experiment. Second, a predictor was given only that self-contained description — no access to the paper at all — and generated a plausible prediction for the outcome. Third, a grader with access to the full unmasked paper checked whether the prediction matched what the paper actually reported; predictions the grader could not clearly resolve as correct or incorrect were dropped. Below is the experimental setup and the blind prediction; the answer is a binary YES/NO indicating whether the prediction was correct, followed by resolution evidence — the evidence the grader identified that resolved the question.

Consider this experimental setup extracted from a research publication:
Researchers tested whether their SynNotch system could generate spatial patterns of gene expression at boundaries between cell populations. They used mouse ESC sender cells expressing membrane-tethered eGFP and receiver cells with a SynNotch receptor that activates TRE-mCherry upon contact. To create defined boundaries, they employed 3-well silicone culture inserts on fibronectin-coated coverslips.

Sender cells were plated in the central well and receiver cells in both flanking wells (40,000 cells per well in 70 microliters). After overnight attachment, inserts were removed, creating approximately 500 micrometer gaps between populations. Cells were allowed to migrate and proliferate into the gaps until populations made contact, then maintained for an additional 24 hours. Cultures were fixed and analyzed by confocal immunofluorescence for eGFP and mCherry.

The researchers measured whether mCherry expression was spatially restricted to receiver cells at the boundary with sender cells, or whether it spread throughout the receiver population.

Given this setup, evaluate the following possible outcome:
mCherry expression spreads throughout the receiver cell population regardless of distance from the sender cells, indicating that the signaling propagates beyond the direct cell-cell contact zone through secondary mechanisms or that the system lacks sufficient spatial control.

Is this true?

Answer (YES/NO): NO